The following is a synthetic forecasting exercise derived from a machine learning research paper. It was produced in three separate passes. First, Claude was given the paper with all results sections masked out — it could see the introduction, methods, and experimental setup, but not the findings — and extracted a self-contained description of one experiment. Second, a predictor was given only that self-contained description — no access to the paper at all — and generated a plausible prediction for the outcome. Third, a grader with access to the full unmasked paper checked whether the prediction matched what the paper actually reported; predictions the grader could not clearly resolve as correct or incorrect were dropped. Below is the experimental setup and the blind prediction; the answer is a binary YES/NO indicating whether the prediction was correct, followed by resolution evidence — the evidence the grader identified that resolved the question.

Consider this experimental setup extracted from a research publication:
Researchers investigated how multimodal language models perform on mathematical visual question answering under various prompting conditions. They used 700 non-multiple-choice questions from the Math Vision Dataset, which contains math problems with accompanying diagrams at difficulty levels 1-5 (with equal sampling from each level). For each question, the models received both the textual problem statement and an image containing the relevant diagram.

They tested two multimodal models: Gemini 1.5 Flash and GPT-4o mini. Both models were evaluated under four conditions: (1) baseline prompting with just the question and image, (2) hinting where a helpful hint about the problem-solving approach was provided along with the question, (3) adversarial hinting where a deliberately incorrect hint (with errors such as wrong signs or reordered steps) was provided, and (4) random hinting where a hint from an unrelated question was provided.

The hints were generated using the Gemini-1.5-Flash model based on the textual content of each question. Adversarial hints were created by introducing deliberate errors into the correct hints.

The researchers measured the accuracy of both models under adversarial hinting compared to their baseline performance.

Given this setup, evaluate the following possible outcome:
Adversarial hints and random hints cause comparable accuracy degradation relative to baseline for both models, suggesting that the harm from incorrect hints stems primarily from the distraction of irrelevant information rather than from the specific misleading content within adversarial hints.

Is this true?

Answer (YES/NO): NO